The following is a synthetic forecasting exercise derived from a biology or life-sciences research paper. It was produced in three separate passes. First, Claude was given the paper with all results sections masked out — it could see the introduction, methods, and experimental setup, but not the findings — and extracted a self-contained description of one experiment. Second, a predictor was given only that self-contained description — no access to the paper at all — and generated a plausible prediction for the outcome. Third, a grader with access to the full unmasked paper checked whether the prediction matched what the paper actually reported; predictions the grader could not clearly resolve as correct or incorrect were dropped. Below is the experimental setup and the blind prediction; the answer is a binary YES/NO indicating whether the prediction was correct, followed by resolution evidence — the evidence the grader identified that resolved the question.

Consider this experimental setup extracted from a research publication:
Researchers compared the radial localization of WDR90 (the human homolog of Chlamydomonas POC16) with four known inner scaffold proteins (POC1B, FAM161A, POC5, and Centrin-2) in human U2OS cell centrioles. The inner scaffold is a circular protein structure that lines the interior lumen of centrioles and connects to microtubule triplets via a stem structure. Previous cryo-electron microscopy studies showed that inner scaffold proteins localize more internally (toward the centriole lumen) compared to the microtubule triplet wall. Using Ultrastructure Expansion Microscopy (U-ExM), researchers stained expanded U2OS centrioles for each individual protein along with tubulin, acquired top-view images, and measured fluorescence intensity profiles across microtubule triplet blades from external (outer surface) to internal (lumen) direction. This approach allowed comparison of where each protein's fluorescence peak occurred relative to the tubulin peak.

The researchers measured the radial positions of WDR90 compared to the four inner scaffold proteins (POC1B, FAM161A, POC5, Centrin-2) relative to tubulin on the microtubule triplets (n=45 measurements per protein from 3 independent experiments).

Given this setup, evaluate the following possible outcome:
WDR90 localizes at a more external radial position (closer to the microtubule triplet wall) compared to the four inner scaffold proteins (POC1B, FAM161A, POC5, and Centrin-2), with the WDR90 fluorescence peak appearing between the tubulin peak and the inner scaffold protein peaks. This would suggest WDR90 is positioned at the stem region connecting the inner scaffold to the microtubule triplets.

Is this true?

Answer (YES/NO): YES